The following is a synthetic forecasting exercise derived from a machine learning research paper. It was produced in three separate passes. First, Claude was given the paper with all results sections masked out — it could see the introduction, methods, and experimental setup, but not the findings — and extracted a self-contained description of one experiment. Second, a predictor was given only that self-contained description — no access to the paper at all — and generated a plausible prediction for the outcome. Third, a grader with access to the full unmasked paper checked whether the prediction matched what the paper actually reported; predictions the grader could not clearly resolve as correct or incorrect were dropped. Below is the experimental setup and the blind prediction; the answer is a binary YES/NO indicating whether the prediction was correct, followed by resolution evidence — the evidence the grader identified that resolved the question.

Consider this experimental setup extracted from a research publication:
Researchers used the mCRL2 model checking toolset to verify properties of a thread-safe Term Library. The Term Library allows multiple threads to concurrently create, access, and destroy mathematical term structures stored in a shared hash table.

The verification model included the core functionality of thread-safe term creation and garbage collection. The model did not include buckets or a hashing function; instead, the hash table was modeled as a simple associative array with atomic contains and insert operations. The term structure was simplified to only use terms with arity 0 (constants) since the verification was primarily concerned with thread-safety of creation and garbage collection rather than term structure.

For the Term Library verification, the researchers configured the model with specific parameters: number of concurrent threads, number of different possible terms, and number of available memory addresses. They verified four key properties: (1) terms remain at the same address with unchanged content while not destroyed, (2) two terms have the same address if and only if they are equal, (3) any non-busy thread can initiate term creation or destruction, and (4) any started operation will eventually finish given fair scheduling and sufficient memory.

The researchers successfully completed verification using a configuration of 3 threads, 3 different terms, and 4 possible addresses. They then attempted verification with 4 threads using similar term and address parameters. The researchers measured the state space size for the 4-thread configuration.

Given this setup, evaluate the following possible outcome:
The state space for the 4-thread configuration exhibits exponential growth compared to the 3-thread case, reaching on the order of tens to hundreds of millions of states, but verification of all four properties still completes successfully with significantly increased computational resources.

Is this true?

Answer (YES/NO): NO